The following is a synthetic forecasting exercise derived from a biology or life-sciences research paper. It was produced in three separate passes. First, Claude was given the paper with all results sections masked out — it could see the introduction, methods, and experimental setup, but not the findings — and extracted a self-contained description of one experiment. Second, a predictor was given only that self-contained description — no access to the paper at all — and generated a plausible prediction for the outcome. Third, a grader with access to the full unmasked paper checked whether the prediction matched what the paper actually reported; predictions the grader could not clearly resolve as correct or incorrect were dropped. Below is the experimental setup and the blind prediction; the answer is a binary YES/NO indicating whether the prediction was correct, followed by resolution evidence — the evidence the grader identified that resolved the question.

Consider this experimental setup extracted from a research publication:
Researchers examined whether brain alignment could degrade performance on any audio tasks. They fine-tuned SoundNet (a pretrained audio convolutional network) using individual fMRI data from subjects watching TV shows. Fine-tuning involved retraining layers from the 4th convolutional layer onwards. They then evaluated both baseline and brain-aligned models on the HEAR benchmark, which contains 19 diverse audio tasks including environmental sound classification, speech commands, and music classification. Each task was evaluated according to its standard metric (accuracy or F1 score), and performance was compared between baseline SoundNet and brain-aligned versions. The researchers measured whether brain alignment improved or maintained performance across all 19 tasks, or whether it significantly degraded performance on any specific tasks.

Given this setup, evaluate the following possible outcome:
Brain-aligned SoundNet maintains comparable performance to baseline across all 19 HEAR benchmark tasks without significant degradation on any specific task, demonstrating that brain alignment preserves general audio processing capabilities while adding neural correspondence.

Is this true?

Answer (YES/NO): NO